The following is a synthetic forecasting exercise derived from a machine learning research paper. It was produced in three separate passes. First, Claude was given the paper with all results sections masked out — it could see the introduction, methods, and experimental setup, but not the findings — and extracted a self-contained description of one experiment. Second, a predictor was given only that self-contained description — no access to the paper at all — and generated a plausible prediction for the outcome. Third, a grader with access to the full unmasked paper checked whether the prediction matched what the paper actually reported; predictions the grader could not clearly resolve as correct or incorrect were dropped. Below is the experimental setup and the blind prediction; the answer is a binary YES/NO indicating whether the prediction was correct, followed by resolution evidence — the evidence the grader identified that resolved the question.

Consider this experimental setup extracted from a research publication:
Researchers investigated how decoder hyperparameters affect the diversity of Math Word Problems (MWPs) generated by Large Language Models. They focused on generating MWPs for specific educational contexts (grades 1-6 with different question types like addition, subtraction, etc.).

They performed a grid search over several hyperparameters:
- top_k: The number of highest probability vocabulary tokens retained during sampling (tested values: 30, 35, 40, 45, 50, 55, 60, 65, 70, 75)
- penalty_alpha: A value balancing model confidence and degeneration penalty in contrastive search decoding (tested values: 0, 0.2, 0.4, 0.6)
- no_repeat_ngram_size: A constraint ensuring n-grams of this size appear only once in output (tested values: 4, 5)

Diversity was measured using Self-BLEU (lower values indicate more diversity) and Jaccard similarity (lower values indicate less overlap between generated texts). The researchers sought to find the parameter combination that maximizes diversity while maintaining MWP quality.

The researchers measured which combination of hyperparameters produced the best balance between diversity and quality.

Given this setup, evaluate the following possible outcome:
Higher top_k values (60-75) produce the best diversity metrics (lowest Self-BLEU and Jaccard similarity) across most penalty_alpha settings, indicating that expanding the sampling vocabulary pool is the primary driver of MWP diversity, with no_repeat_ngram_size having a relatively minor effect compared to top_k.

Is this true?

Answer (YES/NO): NO